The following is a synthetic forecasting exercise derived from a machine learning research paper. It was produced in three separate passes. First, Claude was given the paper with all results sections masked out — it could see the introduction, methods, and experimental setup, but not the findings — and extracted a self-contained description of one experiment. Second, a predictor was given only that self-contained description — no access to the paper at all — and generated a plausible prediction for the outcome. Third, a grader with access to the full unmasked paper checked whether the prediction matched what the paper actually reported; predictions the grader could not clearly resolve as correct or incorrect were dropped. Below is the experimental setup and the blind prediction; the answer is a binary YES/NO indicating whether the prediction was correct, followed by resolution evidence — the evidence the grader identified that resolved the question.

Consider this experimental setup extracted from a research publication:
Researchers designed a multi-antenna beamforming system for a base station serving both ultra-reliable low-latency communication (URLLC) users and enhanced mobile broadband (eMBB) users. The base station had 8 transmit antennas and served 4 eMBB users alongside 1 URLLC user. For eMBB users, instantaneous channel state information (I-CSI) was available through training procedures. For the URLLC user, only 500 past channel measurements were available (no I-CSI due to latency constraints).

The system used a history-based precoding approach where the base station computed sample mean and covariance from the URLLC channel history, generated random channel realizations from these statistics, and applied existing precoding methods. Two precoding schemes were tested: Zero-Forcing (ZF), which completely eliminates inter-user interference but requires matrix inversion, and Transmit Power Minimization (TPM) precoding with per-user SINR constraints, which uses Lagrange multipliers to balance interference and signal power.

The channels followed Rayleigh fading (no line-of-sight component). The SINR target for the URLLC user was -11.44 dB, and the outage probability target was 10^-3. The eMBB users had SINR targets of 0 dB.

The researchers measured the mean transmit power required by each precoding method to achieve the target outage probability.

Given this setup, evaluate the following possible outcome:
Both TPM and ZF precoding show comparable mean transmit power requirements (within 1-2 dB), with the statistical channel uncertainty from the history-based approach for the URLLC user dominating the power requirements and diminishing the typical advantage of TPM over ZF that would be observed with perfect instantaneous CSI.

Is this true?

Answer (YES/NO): NO